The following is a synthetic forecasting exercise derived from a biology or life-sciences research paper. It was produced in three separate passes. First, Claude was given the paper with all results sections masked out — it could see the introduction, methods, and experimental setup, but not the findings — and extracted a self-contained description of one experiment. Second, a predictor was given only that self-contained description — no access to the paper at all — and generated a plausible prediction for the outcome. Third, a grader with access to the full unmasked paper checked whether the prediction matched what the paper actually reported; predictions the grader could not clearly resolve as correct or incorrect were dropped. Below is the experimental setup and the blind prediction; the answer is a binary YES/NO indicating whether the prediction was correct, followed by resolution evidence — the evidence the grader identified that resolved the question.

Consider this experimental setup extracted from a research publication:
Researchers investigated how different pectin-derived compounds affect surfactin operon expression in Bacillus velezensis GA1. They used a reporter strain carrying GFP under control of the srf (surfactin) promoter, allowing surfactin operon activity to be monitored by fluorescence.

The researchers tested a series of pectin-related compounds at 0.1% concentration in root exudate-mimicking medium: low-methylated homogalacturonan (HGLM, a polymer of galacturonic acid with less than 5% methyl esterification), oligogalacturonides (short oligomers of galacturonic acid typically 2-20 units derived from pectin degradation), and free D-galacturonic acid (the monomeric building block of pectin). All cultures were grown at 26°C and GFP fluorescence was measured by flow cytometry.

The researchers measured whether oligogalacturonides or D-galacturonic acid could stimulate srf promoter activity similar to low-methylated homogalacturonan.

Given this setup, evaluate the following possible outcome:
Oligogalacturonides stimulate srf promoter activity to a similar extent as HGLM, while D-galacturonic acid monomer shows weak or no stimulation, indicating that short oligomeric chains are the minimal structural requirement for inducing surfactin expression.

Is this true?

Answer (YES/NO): NO